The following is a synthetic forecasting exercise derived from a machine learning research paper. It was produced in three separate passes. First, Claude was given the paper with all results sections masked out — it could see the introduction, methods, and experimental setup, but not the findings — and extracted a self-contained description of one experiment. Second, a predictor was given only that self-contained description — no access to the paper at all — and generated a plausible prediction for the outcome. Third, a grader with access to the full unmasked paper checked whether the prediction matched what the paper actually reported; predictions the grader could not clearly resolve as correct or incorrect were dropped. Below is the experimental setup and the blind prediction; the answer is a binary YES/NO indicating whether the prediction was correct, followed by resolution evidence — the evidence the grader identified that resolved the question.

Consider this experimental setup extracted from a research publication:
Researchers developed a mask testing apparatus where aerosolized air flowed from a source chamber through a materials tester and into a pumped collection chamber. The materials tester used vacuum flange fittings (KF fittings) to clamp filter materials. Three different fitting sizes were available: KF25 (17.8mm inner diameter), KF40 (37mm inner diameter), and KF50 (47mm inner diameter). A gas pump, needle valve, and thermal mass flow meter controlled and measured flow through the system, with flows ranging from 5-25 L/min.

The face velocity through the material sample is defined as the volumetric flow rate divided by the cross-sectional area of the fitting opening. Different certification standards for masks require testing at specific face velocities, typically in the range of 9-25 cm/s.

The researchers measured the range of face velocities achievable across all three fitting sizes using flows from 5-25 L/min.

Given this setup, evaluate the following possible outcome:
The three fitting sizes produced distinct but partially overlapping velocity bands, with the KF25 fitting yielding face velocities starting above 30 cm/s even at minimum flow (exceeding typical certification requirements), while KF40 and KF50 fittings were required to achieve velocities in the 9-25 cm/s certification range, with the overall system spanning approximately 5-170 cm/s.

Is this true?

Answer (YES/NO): NO